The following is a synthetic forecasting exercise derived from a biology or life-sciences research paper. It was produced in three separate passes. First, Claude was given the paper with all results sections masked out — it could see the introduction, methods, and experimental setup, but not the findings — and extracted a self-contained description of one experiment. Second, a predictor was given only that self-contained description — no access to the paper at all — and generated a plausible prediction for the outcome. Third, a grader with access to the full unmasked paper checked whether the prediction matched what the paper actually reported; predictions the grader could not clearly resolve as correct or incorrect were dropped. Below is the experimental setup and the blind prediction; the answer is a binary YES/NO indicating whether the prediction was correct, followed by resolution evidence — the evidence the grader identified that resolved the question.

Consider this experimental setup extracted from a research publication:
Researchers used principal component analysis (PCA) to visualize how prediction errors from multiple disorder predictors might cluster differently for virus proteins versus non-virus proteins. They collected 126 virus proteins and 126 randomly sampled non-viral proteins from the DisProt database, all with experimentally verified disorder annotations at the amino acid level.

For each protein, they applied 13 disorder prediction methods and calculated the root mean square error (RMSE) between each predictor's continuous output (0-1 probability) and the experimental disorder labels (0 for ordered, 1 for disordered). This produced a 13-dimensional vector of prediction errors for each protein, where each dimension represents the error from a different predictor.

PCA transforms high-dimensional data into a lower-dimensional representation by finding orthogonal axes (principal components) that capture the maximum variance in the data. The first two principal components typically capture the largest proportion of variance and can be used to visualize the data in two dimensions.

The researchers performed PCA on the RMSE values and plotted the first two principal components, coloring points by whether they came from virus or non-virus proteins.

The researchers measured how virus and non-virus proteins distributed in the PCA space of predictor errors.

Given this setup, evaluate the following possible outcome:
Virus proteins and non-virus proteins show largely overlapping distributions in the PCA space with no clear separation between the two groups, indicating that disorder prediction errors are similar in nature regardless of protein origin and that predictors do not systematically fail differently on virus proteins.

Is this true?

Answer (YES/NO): NO